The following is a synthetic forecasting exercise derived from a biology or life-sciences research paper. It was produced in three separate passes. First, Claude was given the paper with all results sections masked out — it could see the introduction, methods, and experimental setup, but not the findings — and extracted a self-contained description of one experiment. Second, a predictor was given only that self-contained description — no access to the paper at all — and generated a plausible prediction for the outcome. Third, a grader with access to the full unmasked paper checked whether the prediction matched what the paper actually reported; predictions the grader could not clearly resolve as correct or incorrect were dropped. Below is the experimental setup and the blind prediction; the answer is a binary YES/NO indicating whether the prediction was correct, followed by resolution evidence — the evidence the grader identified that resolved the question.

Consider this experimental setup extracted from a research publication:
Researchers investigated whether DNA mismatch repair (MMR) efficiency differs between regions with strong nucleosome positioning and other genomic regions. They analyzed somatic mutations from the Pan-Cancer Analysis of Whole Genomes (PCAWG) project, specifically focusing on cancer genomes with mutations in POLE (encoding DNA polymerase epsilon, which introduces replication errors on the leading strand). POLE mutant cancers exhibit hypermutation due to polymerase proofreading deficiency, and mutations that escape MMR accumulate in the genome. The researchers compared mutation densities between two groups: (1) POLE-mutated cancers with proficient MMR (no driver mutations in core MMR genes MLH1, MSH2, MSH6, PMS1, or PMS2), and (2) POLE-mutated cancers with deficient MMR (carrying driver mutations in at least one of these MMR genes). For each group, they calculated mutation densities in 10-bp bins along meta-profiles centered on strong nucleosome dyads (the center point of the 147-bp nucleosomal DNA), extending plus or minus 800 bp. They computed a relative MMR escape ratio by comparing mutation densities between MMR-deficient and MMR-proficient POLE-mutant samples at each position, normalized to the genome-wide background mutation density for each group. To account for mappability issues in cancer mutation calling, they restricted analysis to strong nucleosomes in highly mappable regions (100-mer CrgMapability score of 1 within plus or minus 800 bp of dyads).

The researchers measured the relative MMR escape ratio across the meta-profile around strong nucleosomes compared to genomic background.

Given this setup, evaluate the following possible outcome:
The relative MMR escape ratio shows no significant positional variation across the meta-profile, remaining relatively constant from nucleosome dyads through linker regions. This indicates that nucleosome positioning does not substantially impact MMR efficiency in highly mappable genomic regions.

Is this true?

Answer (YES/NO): NO